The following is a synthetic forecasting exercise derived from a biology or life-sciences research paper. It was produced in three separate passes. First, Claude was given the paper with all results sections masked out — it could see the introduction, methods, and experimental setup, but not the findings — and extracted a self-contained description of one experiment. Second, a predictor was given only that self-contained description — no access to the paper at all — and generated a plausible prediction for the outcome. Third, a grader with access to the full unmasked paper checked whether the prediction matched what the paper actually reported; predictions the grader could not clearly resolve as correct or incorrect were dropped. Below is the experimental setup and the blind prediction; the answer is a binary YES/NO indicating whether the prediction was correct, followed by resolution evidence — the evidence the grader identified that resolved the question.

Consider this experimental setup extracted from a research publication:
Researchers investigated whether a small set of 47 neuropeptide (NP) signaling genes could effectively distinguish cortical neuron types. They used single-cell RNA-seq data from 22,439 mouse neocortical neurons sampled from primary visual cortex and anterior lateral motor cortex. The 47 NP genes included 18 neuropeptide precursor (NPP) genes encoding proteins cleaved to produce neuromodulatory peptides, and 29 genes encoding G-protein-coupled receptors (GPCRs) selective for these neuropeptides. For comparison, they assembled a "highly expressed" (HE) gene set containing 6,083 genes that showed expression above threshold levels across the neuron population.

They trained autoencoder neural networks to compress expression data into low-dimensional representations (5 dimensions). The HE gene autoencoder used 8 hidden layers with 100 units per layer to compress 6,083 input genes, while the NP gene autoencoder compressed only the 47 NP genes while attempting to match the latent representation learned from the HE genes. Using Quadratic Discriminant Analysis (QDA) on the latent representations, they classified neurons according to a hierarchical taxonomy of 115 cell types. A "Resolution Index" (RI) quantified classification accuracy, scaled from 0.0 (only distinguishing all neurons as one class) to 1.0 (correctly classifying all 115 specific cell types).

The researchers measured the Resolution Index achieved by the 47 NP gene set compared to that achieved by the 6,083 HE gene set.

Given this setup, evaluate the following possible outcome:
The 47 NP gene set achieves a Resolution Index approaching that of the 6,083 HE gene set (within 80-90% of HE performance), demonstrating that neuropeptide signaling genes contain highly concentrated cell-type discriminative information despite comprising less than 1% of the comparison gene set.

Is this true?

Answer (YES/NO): NO